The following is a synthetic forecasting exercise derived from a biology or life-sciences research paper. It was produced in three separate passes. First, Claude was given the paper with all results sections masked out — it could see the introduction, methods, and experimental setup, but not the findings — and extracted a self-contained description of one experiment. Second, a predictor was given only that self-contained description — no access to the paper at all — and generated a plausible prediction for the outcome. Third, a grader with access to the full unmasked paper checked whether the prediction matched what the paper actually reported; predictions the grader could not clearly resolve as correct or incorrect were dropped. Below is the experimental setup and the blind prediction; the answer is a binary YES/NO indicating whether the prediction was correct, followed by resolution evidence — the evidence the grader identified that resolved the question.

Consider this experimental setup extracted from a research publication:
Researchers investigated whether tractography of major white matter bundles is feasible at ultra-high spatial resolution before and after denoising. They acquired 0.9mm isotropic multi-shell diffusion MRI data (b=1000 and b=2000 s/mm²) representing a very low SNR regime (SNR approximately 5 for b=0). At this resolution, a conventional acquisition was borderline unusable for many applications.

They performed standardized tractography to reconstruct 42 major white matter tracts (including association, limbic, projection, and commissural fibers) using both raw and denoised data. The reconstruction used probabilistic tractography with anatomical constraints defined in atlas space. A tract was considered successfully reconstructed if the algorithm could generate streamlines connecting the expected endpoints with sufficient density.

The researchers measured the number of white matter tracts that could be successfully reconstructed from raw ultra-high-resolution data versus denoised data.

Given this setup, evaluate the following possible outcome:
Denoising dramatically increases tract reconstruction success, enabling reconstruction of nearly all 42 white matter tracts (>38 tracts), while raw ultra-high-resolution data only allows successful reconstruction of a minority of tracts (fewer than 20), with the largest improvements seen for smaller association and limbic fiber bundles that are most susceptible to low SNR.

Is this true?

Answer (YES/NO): NO